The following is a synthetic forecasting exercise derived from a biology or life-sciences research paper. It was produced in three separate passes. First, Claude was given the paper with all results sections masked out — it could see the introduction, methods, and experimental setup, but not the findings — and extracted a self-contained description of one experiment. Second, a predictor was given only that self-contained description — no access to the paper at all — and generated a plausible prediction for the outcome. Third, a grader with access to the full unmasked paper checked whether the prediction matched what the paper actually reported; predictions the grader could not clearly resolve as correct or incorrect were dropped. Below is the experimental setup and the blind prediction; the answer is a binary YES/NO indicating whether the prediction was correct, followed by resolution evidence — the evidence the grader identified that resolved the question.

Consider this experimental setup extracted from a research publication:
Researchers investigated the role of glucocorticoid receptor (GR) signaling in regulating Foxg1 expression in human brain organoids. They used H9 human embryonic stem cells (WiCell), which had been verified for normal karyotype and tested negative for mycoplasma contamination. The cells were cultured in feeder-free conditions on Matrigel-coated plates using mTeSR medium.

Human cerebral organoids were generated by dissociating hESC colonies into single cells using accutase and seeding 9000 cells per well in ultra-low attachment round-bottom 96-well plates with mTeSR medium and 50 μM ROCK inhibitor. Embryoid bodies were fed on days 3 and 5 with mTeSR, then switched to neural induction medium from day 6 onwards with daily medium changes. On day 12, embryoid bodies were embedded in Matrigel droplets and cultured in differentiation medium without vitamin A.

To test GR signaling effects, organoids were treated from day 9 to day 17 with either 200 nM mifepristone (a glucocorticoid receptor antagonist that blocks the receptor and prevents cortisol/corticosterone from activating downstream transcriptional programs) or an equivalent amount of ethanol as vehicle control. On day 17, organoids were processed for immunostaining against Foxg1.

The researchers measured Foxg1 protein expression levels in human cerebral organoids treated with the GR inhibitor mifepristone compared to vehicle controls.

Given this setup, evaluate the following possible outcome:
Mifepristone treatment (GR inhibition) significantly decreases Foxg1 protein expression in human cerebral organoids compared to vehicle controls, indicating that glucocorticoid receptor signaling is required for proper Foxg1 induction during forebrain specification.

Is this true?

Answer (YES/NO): NO